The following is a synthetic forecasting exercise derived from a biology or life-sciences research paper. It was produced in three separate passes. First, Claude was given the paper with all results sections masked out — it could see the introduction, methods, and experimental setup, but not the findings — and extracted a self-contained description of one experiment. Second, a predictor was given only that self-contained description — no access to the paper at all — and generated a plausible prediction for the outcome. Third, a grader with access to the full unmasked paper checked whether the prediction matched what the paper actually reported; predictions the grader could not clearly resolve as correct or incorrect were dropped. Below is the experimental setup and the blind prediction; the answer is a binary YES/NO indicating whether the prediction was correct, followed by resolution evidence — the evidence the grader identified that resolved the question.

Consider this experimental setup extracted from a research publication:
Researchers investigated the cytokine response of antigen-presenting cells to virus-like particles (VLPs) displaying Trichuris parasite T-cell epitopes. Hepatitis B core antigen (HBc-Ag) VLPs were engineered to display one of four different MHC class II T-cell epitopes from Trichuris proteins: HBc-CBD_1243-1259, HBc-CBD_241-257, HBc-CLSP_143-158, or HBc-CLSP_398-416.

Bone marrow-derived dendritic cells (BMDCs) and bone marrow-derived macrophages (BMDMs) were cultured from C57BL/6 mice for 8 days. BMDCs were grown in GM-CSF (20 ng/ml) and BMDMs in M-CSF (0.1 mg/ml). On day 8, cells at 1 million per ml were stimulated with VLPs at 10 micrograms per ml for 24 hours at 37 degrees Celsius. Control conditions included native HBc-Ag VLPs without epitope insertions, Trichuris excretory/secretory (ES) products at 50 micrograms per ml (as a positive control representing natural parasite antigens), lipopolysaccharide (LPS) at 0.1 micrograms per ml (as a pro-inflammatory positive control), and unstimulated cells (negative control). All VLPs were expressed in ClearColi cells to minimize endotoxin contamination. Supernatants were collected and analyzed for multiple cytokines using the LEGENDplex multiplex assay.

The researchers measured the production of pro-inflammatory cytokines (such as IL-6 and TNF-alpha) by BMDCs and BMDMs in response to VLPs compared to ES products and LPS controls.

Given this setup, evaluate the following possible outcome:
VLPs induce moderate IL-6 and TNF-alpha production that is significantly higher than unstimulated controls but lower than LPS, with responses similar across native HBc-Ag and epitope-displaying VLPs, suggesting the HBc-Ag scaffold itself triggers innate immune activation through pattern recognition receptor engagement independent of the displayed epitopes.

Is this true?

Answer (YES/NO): NO